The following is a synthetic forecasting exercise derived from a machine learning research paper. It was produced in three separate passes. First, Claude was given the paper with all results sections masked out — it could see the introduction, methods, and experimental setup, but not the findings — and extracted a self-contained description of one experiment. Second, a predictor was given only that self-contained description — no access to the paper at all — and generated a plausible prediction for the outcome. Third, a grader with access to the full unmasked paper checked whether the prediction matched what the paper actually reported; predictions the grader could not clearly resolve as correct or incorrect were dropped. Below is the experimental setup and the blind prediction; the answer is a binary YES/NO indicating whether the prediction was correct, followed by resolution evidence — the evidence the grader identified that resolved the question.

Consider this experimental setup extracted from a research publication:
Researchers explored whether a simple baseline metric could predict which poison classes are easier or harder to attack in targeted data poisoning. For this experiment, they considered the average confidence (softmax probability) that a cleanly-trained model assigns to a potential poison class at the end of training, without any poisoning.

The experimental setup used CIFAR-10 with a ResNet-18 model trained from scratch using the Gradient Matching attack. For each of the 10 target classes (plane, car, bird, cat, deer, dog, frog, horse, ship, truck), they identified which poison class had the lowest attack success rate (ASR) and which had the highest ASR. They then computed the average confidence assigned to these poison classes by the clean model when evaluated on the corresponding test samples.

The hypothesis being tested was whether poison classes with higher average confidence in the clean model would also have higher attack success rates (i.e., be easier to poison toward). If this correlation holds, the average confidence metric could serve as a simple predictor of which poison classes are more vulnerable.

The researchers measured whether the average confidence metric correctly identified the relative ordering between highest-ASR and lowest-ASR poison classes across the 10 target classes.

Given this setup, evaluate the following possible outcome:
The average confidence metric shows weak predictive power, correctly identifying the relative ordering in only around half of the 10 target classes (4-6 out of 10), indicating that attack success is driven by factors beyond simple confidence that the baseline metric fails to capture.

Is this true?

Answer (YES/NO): YES